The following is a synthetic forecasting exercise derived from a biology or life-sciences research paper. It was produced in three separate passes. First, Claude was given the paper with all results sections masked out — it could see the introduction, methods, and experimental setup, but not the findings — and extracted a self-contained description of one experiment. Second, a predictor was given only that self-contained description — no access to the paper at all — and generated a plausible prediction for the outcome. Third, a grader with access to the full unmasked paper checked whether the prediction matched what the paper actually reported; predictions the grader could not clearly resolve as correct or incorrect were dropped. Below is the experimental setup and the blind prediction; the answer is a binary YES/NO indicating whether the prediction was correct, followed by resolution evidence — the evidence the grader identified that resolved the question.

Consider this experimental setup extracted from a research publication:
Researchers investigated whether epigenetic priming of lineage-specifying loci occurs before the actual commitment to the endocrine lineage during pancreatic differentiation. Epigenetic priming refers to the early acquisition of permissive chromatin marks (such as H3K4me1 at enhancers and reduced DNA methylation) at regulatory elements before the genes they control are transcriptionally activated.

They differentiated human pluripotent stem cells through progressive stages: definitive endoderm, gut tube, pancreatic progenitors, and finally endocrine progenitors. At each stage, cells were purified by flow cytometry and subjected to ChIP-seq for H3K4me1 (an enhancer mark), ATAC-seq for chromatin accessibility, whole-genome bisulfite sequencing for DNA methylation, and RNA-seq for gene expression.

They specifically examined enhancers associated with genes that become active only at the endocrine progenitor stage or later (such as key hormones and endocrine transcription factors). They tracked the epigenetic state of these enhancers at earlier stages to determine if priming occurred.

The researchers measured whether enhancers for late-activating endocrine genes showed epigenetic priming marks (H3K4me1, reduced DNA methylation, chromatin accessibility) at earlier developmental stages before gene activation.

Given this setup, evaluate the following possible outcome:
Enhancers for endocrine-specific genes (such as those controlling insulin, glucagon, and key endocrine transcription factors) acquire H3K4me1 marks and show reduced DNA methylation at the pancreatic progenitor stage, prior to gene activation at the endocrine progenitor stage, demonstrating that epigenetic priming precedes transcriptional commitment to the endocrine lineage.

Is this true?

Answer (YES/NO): YES